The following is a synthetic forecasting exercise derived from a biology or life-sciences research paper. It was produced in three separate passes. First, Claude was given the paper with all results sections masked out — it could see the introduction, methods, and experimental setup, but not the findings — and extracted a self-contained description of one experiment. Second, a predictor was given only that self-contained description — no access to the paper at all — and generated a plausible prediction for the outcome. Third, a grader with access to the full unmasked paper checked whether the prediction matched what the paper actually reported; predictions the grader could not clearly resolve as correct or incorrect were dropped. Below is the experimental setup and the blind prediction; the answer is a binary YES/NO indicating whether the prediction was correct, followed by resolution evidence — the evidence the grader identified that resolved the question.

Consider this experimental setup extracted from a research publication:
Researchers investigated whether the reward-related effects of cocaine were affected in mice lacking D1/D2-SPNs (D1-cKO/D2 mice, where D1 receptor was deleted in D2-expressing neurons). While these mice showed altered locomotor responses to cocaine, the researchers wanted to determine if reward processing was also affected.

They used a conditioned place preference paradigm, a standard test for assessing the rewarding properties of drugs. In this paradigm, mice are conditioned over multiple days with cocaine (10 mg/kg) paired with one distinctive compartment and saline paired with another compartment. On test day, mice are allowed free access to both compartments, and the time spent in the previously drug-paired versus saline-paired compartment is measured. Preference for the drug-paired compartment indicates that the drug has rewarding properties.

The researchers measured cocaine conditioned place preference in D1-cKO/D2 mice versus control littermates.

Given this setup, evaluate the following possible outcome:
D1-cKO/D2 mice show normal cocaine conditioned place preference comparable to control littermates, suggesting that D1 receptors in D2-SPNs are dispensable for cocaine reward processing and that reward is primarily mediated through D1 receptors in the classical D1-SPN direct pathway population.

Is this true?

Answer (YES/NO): YES